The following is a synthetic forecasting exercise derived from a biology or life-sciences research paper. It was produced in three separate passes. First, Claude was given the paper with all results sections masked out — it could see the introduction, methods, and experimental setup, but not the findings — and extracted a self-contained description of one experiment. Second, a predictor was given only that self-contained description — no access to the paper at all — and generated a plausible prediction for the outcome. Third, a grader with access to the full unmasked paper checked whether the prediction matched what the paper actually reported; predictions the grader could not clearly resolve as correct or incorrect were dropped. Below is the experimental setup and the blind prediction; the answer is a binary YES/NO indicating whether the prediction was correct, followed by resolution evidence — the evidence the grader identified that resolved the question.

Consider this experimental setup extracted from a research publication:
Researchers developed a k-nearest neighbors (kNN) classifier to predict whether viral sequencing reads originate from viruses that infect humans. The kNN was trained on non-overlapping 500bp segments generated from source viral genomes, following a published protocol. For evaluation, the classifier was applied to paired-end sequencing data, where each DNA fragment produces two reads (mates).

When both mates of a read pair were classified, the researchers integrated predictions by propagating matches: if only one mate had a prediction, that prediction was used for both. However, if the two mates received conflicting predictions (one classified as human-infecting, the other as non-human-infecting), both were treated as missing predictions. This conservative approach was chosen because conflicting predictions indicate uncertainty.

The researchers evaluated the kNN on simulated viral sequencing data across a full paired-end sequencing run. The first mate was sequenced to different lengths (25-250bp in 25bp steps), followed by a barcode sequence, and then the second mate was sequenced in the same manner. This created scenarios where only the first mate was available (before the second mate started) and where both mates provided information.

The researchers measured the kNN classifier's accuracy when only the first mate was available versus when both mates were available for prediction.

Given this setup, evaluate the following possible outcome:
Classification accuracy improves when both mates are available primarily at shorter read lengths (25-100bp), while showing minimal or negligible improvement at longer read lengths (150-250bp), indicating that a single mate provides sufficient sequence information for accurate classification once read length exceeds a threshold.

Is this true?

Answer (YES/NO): NO